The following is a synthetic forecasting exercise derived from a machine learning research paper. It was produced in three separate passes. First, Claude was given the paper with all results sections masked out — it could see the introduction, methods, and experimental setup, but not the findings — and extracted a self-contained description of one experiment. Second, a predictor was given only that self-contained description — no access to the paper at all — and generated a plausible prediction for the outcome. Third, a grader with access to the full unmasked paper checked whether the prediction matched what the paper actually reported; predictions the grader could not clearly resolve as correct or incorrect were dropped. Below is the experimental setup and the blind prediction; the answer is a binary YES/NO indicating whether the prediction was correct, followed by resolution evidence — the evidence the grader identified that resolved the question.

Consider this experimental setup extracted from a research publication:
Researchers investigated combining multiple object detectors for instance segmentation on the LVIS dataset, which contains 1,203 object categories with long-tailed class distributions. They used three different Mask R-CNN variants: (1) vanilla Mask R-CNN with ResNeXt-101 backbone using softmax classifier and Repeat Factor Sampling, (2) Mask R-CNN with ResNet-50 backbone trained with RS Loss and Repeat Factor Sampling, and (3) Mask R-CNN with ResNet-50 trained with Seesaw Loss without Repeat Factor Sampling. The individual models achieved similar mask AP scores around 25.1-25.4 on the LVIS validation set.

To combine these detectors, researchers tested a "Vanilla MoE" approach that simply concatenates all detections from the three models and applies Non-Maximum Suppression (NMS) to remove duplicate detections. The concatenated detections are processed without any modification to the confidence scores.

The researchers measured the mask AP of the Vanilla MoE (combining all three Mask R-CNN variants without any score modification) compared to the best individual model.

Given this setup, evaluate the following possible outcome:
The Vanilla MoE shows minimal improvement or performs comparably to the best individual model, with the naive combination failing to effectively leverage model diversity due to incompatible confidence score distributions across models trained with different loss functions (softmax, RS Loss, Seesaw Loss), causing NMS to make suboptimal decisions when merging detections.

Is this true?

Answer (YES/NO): NO